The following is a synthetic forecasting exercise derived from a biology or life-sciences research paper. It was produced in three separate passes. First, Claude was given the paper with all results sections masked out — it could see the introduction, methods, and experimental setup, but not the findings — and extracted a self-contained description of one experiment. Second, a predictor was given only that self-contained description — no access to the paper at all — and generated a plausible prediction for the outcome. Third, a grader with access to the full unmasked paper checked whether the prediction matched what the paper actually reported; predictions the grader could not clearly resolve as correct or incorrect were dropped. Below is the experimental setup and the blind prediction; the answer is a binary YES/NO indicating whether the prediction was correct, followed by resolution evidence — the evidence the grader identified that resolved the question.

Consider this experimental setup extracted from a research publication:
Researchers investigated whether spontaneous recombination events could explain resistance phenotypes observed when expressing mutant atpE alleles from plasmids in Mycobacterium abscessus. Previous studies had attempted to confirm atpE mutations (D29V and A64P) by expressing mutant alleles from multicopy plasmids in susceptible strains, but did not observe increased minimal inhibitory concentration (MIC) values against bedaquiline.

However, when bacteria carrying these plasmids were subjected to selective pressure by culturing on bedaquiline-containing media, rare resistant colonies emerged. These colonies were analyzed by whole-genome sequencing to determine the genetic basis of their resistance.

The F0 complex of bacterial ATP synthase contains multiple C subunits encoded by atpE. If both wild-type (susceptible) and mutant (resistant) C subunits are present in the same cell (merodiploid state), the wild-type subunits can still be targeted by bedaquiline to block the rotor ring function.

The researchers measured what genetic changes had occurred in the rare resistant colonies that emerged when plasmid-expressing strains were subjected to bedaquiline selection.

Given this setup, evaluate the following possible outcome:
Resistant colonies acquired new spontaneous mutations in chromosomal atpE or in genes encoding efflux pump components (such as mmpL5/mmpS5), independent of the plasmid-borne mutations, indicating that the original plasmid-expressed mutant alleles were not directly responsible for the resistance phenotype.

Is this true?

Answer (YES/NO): NO